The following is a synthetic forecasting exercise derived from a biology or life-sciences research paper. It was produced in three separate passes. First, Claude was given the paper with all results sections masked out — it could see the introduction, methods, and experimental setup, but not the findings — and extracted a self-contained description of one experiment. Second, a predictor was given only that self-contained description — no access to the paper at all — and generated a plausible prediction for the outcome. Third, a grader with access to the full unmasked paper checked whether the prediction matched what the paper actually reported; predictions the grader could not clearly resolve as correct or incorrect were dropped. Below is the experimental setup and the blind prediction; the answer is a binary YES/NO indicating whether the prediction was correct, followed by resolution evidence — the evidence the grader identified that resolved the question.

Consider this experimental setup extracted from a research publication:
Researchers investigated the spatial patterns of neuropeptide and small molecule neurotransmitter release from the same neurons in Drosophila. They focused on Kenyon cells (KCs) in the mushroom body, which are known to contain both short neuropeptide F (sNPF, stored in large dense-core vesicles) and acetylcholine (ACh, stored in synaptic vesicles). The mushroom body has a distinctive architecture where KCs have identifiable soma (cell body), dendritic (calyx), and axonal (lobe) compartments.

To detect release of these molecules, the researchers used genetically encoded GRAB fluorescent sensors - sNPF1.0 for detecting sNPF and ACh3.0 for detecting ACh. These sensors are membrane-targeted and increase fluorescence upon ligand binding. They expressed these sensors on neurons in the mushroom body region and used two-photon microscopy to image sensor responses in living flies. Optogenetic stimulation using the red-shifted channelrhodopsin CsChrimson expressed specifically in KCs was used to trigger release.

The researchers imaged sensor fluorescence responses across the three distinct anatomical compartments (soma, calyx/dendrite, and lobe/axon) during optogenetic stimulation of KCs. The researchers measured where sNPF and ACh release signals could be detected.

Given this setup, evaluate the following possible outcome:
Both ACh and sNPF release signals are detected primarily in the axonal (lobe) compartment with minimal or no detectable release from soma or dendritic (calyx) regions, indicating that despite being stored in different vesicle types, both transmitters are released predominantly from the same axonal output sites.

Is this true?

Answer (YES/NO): NO